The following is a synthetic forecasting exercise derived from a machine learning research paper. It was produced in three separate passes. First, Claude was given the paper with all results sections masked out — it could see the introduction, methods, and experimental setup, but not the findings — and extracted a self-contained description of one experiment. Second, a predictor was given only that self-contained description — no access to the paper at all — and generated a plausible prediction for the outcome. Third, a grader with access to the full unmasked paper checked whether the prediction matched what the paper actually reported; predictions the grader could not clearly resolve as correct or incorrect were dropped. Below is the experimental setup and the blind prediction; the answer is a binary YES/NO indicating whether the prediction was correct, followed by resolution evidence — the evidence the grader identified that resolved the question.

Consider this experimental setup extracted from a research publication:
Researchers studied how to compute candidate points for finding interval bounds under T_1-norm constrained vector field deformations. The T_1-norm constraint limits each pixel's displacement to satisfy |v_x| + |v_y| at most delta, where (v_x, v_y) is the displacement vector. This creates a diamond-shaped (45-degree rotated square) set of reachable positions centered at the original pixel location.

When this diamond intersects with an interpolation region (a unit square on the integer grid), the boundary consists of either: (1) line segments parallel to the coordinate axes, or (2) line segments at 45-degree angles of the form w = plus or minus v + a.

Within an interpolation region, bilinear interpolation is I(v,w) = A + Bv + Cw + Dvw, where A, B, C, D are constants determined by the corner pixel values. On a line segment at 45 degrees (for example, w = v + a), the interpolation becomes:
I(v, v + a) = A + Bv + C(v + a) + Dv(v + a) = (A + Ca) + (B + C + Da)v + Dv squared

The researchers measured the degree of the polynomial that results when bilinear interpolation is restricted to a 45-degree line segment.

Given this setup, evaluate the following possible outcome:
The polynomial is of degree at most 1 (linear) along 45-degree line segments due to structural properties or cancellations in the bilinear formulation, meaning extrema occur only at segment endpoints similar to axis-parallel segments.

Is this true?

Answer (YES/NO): NO